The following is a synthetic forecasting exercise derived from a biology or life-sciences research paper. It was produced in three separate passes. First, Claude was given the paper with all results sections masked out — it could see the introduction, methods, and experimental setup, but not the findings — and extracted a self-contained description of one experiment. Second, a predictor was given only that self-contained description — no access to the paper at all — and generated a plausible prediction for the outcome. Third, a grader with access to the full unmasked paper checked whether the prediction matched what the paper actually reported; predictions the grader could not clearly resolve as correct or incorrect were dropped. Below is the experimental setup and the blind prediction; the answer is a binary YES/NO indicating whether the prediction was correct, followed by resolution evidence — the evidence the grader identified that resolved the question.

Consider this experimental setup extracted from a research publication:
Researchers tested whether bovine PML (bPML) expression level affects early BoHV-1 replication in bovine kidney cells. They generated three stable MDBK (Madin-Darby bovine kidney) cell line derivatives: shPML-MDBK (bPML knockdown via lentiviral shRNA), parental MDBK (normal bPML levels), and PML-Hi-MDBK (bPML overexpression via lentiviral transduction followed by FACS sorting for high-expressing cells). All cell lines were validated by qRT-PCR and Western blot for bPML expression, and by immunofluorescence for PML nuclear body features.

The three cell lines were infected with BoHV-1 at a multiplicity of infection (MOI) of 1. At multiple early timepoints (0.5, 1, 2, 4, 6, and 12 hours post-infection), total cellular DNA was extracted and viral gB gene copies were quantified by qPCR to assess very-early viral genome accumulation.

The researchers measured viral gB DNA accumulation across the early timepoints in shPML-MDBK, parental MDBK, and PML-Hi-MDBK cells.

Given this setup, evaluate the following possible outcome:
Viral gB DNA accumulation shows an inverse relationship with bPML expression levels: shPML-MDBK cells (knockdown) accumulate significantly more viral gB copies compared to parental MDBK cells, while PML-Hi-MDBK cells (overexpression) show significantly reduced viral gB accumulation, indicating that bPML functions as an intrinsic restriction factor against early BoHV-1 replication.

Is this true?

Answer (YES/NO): NO